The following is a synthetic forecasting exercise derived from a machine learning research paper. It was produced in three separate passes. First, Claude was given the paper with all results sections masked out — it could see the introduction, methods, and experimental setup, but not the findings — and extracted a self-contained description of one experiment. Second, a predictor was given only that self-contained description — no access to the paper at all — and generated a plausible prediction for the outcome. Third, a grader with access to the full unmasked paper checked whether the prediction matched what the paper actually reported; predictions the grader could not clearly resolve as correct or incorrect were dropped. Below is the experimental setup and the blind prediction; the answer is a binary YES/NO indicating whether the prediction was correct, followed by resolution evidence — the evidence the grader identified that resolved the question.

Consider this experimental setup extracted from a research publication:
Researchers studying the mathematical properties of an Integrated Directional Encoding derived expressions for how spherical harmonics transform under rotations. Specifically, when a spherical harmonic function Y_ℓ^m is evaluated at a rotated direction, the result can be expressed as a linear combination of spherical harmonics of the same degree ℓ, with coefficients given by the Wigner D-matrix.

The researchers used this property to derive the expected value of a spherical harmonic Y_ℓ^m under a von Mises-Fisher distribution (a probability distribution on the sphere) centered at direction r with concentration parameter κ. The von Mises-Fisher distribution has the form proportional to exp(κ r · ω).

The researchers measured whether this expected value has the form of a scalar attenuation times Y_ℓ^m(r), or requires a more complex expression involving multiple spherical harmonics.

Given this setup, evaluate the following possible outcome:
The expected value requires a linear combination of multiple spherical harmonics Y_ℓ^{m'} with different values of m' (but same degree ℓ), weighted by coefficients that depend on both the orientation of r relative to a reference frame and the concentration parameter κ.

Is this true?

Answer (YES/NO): NO